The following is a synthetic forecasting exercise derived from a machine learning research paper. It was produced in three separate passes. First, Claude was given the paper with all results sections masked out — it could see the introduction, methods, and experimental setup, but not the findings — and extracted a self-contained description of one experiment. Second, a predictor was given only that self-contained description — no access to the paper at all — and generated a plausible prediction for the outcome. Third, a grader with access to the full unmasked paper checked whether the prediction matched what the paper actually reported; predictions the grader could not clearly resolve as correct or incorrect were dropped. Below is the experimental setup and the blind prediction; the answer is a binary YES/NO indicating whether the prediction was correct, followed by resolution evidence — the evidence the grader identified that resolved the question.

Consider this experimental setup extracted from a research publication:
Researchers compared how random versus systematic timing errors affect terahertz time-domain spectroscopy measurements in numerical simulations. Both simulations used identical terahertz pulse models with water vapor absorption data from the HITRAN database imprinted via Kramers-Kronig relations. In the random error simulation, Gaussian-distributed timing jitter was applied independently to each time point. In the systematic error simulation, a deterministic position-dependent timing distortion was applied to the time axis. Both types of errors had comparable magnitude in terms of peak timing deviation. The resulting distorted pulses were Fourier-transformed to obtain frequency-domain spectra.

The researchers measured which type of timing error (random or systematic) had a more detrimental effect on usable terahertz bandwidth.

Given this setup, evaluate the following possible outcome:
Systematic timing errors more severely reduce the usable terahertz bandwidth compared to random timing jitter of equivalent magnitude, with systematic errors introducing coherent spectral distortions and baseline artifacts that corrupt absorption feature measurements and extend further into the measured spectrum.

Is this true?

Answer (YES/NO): NO